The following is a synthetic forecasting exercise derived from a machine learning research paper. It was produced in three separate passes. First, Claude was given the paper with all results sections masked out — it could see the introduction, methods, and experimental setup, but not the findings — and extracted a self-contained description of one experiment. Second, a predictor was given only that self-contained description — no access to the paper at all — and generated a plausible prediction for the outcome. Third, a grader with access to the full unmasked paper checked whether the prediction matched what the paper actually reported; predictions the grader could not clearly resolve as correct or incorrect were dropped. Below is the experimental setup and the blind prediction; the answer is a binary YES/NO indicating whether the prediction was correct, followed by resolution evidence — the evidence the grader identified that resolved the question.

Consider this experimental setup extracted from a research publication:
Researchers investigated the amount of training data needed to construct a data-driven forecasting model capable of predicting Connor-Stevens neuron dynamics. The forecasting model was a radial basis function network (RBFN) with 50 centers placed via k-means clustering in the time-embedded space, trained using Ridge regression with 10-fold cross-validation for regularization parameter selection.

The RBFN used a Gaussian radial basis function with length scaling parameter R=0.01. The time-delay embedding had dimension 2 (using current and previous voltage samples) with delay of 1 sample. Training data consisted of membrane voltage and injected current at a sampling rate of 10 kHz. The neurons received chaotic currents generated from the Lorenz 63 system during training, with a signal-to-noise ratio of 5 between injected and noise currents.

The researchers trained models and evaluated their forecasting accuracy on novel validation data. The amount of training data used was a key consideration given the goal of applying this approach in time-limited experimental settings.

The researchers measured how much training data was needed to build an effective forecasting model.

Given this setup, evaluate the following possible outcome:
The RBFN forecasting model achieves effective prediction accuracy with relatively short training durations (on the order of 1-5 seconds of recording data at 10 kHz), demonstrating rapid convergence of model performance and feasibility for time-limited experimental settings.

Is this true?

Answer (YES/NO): YES